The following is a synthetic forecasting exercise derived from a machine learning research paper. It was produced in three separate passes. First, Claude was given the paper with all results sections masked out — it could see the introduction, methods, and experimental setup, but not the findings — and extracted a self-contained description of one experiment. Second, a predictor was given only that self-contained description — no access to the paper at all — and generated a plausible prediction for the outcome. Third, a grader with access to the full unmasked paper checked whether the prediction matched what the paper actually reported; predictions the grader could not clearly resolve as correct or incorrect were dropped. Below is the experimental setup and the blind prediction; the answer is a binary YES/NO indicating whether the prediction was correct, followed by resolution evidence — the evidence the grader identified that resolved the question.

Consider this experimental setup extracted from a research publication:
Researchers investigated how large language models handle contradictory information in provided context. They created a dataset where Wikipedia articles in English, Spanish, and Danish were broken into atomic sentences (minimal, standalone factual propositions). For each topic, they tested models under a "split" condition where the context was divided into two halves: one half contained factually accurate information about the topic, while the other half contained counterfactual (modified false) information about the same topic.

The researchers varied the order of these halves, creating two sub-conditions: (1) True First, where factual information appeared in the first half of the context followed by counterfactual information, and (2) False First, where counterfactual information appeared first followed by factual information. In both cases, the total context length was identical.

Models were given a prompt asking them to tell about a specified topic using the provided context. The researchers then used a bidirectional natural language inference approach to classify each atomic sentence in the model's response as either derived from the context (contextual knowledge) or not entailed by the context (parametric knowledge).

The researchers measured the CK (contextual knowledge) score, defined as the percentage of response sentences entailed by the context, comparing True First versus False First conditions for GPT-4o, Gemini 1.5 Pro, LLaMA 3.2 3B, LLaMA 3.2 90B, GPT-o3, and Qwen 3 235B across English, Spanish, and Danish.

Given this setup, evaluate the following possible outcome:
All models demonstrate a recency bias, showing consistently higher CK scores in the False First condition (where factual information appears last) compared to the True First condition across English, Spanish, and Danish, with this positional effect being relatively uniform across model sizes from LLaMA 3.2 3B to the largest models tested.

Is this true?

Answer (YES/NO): NO